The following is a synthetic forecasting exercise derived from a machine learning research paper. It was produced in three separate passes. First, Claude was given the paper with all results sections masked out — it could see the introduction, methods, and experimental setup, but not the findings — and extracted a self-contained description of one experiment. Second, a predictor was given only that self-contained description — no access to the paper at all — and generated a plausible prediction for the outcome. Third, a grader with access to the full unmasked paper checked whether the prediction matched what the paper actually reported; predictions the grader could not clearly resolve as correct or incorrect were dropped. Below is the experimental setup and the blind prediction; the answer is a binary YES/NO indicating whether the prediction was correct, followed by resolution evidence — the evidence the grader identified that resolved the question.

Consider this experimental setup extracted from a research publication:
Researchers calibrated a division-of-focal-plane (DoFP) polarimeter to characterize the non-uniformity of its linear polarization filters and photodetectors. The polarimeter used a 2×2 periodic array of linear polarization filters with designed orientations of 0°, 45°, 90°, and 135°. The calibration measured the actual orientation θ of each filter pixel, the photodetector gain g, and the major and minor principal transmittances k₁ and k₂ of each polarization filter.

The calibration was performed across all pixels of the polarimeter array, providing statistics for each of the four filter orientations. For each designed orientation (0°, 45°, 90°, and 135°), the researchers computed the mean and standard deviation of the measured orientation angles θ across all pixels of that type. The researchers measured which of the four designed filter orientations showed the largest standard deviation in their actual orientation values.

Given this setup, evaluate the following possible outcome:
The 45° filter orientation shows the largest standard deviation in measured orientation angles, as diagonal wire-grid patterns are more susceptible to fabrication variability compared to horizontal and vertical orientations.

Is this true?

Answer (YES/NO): NO